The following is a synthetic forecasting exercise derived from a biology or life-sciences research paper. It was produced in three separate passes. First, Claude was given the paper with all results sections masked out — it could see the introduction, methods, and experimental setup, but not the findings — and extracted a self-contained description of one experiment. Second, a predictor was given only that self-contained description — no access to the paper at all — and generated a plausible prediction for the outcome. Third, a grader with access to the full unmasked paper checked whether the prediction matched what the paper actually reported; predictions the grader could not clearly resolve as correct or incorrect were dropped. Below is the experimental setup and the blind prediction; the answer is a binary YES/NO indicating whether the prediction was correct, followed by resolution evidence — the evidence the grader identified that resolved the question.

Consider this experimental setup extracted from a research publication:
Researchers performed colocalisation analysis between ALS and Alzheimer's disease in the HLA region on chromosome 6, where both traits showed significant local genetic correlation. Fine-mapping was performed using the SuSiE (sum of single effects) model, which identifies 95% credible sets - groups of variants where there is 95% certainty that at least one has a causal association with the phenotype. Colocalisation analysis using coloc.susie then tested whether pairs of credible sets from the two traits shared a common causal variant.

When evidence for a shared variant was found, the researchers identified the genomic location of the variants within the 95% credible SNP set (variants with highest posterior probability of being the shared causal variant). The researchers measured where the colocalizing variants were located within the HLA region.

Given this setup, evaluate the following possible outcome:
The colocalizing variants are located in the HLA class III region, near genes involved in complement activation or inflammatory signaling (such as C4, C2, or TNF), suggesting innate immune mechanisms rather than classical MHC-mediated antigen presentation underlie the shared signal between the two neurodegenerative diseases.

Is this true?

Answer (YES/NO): NO